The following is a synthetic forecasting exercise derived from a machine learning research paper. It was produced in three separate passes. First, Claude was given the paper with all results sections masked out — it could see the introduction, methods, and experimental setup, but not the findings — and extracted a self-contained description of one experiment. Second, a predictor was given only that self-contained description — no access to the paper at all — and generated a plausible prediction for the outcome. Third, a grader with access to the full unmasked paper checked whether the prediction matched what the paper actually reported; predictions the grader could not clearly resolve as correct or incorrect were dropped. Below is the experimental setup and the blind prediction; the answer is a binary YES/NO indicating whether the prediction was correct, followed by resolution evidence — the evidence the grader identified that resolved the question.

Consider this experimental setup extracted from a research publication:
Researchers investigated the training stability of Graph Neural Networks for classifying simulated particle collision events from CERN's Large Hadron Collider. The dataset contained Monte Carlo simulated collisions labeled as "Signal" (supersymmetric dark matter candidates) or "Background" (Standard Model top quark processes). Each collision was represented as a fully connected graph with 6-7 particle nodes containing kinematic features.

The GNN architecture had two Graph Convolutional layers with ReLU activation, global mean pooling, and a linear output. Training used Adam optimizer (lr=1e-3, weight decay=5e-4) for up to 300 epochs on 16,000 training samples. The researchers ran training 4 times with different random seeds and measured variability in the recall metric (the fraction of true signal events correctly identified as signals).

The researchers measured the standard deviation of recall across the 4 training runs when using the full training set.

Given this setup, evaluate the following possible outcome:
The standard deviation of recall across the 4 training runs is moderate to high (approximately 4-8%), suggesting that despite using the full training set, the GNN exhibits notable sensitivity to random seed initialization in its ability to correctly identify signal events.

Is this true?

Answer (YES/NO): YES